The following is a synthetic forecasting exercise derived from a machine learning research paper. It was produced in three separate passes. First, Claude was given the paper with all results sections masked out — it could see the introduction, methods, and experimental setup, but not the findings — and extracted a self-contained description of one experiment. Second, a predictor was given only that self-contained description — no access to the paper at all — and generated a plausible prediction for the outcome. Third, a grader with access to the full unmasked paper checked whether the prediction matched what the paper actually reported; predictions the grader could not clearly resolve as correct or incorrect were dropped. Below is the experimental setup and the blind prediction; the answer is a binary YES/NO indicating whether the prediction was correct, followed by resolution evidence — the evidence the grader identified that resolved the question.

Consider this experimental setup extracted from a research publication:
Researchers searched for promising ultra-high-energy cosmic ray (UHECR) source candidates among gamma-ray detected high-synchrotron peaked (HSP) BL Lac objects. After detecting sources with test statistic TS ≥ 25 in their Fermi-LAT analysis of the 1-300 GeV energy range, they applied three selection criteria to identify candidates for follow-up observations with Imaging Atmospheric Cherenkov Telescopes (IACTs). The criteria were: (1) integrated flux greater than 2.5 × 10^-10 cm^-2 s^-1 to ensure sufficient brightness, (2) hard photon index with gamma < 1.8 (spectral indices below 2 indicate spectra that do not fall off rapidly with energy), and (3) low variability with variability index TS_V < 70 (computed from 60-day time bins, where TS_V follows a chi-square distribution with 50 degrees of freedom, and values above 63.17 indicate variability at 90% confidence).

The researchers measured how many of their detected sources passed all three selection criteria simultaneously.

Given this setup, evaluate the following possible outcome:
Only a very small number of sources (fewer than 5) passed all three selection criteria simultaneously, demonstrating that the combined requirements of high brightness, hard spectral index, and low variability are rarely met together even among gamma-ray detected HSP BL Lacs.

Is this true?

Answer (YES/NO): NO